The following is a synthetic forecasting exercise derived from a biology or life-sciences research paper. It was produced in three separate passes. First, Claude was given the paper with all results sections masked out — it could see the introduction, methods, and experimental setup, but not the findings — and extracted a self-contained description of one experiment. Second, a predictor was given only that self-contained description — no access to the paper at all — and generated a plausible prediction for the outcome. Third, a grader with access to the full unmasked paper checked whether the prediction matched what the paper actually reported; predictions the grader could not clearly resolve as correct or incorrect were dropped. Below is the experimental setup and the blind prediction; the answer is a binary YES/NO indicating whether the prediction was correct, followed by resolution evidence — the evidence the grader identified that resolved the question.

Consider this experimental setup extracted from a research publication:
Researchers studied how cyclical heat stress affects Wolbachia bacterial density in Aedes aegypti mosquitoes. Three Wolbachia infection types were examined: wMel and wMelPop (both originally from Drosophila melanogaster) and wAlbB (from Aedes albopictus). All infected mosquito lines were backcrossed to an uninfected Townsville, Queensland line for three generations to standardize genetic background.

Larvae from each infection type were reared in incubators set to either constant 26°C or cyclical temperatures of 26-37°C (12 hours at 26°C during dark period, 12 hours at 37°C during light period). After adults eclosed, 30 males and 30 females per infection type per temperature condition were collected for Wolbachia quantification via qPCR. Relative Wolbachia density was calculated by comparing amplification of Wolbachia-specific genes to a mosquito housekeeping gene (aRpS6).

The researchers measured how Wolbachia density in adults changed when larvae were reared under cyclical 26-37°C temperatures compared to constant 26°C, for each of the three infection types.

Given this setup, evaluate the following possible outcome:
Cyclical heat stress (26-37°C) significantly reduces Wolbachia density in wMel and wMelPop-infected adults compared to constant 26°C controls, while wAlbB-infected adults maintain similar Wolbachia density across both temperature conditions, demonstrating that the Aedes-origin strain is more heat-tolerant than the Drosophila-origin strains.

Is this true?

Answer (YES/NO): YES